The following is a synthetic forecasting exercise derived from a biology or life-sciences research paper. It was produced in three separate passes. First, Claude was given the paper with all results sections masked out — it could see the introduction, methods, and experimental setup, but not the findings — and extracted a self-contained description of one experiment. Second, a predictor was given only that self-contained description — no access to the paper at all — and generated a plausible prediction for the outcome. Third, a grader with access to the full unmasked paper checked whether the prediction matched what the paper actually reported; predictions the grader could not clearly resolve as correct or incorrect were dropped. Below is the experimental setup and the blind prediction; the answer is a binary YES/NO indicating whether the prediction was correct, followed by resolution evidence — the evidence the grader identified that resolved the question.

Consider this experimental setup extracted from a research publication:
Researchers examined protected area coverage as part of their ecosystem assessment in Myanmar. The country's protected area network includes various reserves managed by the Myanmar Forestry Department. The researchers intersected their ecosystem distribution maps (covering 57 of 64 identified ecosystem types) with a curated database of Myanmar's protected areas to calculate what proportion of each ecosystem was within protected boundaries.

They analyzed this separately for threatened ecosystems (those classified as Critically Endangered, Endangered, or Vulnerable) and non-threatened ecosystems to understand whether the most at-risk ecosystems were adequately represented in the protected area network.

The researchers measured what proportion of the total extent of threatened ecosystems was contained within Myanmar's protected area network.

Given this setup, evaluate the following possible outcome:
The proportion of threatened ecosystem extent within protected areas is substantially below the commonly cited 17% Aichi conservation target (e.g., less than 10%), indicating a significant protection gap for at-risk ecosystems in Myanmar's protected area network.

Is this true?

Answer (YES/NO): YES